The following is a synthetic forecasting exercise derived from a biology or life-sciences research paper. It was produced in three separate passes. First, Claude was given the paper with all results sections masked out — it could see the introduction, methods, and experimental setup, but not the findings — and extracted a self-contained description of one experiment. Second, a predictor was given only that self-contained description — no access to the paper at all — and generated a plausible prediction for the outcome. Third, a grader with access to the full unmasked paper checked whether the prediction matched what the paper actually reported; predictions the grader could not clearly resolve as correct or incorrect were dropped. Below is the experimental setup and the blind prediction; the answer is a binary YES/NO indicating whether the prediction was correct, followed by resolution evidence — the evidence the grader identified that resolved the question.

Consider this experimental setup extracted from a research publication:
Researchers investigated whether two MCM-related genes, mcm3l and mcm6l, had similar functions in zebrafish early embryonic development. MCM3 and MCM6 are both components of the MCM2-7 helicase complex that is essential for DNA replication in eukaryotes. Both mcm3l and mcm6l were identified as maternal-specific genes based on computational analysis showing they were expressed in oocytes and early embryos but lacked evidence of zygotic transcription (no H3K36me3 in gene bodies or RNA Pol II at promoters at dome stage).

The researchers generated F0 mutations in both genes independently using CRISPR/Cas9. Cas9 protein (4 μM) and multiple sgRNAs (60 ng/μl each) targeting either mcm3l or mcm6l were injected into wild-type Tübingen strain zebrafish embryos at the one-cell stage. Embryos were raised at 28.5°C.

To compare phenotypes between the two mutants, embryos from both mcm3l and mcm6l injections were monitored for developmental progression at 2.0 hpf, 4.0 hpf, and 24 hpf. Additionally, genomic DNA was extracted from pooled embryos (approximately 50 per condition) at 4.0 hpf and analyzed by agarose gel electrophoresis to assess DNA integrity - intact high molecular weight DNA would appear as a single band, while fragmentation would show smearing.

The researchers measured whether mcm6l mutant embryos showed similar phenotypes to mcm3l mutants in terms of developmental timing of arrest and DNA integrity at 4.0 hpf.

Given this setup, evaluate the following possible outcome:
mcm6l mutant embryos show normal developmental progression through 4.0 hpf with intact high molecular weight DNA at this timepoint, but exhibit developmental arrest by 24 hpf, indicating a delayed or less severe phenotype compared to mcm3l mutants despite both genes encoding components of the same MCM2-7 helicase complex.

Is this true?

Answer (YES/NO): NO